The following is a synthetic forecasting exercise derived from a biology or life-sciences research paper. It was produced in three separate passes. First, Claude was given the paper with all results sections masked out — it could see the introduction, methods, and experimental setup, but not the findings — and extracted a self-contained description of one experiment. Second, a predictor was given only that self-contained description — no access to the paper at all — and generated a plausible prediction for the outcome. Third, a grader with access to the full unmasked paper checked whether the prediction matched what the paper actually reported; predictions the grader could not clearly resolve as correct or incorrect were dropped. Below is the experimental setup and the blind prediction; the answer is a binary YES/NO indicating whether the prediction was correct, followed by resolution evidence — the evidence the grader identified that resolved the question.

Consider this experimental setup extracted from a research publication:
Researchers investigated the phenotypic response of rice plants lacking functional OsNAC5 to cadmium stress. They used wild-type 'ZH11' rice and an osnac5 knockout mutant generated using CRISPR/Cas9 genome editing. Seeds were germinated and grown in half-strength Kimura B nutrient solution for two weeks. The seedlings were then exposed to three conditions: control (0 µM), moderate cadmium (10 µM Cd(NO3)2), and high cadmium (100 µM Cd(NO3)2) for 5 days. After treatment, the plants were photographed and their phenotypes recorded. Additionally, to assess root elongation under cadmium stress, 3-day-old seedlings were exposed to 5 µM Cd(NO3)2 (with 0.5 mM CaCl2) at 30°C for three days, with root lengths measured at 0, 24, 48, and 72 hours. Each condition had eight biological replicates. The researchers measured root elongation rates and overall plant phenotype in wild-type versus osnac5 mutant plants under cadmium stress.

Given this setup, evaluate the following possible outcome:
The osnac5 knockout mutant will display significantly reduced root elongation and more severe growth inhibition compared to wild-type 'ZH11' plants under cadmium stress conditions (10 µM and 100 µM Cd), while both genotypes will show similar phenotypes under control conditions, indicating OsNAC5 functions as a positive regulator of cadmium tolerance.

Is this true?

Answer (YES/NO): YES